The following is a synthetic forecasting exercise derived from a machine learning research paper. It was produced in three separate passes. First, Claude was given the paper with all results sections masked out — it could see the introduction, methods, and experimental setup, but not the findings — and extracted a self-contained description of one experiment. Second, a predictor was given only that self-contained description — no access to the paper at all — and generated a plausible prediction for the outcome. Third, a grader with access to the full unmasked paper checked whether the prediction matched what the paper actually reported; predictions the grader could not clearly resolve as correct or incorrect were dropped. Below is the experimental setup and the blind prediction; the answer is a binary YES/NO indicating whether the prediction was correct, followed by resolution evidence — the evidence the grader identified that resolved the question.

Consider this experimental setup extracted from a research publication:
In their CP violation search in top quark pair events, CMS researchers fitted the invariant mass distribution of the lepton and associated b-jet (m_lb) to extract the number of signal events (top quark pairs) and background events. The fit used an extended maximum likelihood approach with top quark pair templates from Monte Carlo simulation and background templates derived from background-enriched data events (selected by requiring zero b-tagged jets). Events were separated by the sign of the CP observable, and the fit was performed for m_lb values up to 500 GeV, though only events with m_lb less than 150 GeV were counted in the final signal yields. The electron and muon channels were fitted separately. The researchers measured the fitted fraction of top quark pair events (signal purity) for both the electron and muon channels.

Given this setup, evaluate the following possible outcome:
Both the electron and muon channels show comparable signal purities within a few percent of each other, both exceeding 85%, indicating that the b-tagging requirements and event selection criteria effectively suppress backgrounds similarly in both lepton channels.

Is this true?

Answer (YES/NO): YES